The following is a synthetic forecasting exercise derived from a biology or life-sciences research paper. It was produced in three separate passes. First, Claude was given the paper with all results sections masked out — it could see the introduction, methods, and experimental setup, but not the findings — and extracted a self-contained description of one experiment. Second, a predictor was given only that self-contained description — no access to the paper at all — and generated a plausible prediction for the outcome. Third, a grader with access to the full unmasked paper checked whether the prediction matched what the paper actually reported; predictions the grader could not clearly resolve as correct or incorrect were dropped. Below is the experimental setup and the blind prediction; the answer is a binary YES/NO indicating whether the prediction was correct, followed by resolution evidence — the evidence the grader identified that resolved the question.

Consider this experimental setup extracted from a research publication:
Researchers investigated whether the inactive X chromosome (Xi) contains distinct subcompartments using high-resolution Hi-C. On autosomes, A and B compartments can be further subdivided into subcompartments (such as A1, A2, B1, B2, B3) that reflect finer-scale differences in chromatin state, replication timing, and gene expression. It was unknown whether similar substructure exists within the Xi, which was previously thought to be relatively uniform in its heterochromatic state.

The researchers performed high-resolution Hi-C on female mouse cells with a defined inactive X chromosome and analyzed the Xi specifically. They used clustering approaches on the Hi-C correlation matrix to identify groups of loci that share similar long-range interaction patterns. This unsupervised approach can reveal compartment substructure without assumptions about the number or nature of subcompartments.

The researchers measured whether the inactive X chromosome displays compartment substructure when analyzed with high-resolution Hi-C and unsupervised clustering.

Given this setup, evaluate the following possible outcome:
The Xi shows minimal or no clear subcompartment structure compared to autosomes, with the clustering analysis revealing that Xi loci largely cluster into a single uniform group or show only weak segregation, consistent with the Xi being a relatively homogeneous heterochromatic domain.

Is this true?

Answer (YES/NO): NO